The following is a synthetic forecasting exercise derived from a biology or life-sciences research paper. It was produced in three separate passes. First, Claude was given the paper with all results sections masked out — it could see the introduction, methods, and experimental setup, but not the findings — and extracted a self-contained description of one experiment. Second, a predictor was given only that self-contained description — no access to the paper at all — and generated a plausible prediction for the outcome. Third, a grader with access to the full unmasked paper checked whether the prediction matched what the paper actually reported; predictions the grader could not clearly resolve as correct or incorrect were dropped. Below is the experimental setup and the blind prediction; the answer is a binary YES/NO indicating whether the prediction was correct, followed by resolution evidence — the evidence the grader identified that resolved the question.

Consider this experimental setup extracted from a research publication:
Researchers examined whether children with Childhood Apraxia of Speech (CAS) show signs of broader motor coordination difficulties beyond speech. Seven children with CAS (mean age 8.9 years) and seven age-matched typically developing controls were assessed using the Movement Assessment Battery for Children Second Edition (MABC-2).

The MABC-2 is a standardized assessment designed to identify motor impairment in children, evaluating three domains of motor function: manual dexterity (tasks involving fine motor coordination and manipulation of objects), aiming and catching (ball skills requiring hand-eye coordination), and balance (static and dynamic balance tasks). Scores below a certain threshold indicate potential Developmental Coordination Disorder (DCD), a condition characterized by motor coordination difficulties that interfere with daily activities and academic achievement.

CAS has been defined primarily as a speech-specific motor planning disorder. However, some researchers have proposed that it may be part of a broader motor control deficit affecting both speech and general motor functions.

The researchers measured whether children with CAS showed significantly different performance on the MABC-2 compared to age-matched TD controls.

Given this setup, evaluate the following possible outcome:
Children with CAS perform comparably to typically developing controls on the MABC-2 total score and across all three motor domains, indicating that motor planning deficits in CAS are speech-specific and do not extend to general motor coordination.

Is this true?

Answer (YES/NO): NO